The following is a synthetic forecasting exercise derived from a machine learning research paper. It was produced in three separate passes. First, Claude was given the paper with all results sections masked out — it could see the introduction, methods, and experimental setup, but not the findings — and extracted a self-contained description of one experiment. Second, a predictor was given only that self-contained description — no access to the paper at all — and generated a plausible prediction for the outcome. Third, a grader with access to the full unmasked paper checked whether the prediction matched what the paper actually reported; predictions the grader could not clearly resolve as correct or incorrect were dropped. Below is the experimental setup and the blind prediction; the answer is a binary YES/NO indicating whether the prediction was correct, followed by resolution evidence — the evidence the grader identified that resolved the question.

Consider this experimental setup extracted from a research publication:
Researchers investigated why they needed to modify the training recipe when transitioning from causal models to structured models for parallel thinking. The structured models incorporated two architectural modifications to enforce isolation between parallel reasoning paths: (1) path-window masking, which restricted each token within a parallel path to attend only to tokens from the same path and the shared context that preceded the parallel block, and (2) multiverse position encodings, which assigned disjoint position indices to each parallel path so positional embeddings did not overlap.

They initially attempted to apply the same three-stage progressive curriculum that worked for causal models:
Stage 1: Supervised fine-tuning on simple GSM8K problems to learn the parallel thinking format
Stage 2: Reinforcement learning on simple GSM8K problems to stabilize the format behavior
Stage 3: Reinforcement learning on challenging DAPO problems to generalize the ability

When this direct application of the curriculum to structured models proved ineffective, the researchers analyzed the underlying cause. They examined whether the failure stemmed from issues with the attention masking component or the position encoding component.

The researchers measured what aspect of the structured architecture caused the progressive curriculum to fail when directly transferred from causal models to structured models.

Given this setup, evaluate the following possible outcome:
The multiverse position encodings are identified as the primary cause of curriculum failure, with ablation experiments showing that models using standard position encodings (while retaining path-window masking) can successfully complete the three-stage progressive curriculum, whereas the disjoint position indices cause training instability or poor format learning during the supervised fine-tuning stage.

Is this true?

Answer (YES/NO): NO